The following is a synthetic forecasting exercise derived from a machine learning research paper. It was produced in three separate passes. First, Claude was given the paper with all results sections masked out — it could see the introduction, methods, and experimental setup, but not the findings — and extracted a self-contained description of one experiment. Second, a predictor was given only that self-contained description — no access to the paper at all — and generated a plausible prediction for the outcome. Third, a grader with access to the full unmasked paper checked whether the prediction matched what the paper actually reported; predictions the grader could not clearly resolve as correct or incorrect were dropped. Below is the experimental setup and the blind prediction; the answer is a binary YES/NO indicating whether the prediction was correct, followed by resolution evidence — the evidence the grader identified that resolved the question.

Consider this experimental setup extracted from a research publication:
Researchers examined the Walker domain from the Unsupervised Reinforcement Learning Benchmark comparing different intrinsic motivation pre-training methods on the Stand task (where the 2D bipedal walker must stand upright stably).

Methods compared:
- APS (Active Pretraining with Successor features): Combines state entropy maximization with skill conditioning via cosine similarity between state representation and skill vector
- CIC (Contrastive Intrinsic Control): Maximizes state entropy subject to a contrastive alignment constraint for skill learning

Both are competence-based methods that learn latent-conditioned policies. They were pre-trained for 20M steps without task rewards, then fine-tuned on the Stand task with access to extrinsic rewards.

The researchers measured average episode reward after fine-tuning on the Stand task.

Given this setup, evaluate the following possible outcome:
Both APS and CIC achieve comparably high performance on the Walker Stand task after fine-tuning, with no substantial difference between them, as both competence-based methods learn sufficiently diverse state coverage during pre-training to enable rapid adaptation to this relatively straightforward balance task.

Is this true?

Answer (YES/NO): NO